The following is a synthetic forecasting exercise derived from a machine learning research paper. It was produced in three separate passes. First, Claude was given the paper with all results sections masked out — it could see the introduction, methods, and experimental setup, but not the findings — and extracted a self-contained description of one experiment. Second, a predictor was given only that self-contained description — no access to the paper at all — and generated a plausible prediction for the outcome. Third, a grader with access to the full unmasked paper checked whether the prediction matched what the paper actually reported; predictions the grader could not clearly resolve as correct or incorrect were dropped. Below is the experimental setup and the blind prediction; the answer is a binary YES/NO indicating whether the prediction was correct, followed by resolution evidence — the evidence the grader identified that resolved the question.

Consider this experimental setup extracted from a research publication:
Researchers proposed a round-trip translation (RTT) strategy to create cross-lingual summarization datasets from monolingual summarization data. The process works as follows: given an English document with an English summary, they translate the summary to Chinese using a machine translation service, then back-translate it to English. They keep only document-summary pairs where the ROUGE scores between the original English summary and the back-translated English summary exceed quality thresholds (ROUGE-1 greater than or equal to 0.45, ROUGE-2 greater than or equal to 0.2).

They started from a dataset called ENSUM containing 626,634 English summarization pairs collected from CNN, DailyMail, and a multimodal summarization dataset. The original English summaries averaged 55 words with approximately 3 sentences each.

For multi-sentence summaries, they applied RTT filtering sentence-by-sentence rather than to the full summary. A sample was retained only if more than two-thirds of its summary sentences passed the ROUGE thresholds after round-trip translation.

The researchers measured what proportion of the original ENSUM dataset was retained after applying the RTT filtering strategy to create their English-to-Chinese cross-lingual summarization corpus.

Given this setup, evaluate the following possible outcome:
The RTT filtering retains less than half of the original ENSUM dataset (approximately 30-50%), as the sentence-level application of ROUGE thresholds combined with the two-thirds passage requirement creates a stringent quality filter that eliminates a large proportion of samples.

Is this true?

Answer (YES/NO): NO